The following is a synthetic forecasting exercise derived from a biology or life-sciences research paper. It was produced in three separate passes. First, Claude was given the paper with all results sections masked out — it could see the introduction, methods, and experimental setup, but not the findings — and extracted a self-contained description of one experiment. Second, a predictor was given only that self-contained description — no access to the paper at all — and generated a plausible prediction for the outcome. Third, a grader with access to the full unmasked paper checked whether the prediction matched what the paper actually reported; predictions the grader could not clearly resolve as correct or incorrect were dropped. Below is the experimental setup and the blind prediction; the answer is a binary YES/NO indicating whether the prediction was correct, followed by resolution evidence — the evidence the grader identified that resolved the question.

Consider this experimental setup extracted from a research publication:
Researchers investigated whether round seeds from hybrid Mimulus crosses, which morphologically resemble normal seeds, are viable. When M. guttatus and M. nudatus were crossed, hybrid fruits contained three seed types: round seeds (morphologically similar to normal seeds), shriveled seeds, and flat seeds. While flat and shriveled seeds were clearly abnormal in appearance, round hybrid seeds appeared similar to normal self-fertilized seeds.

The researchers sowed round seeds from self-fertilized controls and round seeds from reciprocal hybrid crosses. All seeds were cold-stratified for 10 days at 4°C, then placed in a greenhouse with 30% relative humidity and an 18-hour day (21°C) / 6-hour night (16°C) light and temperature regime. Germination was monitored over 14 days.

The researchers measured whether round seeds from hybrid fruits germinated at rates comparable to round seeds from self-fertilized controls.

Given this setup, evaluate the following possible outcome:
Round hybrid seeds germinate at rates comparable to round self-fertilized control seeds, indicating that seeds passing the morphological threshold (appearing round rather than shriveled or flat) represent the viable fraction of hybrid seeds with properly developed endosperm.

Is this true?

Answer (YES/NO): NO